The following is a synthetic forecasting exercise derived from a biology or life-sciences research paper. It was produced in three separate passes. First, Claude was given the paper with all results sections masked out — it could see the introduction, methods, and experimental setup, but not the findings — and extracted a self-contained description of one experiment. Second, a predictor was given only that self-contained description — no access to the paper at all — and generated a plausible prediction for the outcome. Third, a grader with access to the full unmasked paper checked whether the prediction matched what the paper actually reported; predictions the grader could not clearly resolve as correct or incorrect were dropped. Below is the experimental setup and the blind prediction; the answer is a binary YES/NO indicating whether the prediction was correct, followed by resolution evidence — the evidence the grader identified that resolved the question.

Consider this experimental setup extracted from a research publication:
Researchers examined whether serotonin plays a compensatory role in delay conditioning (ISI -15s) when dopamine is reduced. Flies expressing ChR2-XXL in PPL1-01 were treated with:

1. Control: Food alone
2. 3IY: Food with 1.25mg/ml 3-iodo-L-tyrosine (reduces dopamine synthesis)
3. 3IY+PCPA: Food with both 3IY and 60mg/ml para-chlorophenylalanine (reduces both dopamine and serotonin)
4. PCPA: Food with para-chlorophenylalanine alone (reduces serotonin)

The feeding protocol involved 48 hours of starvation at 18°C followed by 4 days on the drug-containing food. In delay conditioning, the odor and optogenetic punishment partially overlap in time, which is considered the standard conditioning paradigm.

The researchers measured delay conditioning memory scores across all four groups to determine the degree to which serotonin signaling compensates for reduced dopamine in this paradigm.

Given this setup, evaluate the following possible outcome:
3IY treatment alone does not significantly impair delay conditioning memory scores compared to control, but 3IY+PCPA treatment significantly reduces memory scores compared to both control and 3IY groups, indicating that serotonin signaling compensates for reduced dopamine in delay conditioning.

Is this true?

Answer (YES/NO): NO